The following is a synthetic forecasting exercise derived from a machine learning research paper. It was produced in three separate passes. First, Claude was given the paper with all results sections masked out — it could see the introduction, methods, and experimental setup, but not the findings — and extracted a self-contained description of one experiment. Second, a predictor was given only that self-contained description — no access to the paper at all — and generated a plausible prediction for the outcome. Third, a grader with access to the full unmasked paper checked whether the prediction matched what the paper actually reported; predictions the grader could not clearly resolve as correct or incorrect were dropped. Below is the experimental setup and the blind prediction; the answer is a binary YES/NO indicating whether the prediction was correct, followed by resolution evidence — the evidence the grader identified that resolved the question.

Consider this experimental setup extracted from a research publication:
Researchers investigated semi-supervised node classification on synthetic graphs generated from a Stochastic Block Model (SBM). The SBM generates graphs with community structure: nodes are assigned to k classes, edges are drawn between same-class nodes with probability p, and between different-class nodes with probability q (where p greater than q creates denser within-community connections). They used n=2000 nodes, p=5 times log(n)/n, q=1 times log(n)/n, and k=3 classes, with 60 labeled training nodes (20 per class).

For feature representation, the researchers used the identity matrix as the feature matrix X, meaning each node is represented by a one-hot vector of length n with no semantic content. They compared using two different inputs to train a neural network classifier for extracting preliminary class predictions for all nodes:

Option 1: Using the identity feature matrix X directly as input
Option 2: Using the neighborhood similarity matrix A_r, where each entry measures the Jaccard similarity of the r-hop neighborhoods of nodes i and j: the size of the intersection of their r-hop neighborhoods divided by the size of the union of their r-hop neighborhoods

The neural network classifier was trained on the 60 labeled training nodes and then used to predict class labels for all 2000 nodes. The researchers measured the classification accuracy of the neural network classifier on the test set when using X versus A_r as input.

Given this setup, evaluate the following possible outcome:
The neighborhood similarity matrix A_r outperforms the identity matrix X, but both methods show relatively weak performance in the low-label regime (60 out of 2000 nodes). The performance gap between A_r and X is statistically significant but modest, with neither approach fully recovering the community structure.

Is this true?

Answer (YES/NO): NO